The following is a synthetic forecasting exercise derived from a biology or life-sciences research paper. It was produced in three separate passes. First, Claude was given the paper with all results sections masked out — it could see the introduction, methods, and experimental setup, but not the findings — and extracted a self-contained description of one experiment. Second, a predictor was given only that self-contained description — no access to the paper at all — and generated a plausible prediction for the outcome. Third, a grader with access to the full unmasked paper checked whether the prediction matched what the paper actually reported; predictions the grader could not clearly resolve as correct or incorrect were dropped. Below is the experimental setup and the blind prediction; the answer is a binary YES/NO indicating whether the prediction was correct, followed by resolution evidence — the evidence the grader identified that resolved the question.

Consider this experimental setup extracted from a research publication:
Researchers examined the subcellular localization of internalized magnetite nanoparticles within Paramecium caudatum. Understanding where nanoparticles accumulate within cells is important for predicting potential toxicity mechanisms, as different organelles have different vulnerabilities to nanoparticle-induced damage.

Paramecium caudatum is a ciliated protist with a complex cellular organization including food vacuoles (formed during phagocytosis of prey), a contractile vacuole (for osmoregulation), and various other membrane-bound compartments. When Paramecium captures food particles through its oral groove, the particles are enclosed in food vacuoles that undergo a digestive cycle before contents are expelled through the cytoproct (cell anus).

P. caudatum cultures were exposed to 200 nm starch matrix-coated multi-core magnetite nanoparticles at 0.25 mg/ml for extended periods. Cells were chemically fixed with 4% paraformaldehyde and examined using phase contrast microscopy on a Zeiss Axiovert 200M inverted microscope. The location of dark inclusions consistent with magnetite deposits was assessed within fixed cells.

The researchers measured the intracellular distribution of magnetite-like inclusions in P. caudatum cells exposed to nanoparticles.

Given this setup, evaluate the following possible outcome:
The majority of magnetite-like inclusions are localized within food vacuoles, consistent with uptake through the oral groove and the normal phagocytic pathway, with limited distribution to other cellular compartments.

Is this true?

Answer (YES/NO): NO